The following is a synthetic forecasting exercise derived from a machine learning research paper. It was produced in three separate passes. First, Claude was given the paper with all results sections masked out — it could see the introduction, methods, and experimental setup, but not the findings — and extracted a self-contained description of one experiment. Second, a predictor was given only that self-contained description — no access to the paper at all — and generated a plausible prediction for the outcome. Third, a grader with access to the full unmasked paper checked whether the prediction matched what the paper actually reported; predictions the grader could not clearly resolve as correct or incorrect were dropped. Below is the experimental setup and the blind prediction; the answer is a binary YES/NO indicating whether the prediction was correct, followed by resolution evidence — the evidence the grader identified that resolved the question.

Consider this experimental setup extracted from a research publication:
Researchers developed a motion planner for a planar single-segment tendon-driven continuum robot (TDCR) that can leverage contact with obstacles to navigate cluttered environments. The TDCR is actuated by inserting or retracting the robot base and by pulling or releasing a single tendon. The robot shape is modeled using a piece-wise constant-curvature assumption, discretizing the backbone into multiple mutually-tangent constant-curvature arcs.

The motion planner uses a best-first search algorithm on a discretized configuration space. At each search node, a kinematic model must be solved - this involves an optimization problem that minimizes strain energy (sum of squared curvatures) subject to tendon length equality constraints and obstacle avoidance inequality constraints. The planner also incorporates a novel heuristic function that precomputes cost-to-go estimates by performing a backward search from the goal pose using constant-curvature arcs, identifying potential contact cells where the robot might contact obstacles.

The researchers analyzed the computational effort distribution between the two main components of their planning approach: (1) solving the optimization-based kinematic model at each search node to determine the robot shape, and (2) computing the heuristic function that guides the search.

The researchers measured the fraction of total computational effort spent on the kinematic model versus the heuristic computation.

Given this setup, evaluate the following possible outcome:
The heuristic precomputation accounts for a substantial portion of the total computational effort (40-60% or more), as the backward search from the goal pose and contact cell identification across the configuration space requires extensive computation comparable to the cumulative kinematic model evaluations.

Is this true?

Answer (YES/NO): NO